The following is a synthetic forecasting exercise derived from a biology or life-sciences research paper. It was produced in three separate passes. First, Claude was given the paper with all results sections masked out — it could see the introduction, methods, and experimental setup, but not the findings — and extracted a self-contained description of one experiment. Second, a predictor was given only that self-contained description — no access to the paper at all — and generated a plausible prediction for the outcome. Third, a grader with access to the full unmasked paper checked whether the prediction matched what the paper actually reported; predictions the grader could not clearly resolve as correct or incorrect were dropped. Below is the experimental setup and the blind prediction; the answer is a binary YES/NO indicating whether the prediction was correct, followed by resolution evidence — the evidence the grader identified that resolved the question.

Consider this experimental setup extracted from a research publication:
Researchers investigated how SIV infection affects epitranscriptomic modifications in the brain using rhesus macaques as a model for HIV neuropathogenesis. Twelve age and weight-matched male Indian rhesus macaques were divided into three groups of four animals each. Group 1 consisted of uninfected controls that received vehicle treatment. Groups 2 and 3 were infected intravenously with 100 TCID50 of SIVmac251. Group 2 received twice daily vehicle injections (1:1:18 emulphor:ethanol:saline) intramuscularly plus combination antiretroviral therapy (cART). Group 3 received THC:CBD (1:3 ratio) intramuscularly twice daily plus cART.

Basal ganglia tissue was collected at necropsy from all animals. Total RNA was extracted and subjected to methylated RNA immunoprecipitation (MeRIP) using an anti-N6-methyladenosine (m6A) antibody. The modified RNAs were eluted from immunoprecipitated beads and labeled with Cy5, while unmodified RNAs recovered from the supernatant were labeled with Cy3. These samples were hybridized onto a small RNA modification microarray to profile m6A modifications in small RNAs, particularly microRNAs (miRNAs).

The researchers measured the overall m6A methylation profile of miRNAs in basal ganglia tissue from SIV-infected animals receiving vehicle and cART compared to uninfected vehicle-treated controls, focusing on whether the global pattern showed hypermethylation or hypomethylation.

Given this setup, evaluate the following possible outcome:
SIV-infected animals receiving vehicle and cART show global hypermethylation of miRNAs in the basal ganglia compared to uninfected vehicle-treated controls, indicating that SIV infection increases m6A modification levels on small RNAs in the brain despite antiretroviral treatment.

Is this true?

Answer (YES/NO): NO